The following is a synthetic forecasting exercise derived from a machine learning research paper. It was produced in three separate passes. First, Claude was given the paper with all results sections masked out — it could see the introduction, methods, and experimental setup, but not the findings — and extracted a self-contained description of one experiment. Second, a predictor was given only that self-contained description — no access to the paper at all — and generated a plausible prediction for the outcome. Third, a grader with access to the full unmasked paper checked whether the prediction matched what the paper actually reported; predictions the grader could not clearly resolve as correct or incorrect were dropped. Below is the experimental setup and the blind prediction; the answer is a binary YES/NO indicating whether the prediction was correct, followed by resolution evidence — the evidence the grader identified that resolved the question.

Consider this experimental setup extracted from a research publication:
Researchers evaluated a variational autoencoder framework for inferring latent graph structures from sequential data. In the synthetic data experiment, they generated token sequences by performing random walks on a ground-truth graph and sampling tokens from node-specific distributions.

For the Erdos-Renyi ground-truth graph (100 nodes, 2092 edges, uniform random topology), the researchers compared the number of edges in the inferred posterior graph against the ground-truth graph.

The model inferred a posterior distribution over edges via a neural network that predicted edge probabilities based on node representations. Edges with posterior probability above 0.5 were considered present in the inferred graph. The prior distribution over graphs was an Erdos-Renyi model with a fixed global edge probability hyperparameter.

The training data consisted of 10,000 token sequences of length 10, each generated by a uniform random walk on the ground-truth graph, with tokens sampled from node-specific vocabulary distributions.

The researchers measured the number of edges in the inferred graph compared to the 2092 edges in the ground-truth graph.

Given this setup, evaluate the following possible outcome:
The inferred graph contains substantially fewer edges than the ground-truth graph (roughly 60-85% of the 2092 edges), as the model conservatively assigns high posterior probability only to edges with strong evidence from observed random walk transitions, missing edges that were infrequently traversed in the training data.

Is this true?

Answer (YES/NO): NO